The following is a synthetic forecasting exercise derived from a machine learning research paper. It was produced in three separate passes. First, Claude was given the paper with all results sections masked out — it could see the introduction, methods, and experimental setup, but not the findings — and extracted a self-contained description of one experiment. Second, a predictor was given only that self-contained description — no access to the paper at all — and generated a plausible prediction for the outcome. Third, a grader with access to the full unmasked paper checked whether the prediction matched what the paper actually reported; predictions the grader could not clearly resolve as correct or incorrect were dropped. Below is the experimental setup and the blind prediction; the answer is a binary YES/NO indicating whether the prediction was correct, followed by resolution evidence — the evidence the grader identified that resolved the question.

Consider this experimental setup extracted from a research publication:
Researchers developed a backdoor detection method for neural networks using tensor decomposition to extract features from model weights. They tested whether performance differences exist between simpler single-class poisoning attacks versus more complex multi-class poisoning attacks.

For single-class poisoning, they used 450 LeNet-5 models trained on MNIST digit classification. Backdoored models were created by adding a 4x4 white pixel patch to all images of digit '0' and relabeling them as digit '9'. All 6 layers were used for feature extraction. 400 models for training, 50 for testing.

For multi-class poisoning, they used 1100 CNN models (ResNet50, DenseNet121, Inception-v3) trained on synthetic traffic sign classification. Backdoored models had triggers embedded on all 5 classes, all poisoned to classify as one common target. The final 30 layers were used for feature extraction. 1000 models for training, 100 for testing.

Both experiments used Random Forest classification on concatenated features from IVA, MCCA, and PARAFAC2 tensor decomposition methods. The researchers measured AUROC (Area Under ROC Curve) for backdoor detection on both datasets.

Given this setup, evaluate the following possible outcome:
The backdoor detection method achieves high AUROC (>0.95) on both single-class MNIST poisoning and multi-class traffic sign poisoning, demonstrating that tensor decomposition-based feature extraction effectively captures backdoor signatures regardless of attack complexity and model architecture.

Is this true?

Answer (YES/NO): YES